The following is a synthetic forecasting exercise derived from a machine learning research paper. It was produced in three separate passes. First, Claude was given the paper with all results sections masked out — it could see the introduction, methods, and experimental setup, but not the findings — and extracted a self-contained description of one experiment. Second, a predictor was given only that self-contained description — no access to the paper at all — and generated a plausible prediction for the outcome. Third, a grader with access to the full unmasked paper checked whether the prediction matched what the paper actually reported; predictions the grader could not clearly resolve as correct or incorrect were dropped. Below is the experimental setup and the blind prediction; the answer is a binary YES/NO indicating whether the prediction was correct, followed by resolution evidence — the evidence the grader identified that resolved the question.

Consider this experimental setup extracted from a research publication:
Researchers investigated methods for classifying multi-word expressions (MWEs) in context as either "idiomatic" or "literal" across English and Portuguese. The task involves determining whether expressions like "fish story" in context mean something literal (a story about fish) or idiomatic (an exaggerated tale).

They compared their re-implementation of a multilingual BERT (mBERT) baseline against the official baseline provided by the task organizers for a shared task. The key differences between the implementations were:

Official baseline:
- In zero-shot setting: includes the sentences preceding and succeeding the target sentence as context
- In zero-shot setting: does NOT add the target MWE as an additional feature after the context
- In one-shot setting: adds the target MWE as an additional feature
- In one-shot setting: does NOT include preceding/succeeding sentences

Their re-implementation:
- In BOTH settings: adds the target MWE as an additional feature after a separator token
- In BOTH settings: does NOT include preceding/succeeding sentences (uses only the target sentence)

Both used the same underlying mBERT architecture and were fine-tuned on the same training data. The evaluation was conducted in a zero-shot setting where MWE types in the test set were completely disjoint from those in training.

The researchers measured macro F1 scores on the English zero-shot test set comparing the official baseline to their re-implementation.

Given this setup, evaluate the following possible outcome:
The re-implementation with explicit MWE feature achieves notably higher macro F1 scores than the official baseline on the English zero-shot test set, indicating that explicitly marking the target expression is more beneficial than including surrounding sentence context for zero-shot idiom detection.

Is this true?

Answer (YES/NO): YES